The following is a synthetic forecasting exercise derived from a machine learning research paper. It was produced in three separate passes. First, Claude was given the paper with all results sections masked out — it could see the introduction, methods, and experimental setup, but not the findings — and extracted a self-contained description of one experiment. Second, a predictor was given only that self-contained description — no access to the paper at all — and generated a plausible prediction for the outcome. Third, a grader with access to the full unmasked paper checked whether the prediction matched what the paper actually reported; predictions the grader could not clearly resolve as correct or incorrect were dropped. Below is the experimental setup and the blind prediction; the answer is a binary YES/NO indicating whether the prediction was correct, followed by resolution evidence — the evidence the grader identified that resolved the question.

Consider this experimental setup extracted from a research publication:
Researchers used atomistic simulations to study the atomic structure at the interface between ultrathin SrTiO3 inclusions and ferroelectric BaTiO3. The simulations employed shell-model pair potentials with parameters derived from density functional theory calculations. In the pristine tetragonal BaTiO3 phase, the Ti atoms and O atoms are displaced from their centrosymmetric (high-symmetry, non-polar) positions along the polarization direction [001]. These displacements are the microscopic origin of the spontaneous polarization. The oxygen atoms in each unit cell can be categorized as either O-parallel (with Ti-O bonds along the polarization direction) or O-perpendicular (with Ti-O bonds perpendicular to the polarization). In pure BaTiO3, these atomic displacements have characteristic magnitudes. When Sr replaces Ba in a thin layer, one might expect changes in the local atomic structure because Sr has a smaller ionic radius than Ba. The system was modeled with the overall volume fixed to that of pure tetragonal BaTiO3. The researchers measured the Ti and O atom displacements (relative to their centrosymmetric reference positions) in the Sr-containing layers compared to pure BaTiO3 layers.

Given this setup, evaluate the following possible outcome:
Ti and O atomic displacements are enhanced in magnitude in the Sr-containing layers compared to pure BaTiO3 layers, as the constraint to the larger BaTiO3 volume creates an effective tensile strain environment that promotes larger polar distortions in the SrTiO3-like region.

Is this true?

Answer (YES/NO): NO